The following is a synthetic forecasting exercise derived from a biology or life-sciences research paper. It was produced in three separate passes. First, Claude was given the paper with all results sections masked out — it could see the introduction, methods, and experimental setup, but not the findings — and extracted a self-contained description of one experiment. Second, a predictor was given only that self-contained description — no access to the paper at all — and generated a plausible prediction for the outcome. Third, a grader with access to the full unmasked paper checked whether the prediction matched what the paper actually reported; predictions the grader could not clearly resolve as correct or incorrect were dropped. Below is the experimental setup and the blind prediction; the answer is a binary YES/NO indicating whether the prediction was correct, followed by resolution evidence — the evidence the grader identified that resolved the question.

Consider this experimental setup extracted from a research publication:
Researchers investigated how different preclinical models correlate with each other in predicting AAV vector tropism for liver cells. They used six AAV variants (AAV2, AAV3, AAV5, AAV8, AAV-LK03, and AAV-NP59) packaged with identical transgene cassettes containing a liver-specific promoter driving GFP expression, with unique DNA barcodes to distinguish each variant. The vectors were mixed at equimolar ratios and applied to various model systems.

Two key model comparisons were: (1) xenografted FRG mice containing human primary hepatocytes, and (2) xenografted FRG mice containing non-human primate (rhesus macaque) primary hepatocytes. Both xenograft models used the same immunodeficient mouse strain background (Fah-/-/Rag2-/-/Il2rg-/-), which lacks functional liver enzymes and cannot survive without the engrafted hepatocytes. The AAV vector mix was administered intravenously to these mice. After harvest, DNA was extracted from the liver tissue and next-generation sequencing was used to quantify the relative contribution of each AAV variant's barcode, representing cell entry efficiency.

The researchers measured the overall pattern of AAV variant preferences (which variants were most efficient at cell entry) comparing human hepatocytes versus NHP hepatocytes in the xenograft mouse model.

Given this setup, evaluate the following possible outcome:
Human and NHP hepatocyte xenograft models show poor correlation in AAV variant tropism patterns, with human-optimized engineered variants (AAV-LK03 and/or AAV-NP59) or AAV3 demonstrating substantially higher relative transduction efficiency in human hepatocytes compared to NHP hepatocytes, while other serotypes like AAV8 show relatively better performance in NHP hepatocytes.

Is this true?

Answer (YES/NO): NO